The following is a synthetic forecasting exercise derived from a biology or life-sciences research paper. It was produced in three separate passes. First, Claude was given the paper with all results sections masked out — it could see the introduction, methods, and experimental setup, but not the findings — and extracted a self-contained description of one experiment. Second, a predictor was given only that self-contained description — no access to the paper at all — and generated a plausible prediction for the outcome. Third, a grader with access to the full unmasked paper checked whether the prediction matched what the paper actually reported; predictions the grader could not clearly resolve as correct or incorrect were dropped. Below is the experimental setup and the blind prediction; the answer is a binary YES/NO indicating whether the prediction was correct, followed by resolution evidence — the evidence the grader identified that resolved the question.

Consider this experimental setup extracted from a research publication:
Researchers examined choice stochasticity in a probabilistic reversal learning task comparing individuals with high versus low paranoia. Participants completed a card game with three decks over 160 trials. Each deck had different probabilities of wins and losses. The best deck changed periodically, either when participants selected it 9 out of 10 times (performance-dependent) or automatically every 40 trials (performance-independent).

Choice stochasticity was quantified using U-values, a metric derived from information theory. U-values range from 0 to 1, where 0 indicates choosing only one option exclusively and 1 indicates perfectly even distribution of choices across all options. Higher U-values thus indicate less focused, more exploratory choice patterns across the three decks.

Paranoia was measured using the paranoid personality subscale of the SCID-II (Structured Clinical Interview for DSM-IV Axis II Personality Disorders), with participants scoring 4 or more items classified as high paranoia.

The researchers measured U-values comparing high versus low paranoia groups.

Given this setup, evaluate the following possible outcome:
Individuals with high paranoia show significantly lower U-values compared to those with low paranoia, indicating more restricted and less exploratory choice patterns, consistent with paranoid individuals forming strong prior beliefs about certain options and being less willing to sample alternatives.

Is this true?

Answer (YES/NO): NO